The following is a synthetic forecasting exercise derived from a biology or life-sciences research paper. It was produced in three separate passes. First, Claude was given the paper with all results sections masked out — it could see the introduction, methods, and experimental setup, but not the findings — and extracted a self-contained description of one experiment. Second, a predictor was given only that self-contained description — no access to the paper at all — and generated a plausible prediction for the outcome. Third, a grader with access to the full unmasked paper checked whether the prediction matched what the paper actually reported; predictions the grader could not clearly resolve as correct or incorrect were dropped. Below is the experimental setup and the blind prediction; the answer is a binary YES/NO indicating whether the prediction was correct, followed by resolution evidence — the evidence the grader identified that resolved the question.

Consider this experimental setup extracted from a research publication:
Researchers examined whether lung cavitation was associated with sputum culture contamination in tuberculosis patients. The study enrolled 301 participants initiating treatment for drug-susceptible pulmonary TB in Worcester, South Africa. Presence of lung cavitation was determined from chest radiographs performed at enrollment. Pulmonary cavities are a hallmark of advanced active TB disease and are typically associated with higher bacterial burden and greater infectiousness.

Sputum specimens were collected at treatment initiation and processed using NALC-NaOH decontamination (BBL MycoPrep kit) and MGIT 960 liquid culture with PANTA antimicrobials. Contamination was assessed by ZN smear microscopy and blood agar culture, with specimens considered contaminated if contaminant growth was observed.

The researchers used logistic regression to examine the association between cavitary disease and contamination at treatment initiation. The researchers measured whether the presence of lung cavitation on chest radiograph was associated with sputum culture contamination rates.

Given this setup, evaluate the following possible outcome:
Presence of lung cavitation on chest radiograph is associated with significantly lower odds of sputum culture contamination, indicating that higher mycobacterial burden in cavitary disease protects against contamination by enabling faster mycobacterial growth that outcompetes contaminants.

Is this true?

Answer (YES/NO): NO